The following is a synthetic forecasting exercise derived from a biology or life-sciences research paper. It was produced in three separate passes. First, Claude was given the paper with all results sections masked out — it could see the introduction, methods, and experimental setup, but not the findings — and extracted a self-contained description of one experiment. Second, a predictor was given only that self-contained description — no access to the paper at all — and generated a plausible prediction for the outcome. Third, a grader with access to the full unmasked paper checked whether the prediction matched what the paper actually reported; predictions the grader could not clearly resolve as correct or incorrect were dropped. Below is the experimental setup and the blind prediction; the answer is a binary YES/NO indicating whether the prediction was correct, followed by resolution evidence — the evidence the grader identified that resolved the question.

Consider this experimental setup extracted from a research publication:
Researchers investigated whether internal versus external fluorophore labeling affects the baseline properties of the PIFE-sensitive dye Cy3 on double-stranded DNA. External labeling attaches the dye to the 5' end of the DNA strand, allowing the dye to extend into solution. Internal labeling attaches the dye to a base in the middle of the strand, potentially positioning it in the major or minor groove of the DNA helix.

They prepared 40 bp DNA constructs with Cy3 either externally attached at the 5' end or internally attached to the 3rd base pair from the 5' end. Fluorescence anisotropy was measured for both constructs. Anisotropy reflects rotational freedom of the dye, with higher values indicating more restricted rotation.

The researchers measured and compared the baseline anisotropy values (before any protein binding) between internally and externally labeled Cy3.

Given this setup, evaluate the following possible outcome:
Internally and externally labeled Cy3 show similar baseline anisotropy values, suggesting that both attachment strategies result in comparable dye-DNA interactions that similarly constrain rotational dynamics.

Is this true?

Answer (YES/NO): YES